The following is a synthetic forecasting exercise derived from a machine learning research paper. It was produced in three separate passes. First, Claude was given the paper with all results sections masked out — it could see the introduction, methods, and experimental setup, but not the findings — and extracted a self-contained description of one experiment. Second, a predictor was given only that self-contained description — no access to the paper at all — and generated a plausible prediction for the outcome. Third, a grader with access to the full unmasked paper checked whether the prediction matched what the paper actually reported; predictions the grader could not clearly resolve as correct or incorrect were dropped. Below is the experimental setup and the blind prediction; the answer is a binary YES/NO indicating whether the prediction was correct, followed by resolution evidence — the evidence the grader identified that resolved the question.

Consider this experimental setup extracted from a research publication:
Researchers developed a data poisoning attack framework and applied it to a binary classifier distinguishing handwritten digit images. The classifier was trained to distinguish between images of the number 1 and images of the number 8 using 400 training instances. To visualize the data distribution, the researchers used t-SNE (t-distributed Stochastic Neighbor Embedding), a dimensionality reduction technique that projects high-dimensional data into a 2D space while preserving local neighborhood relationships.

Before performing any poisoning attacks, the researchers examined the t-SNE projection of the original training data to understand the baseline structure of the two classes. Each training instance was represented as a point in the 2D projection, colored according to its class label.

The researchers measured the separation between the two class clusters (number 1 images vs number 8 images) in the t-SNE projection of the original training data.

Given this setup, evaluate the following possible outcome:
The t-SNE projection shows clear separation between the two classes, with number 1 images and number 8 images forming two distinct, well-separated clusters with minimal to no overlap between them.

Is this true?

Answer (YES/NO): YES